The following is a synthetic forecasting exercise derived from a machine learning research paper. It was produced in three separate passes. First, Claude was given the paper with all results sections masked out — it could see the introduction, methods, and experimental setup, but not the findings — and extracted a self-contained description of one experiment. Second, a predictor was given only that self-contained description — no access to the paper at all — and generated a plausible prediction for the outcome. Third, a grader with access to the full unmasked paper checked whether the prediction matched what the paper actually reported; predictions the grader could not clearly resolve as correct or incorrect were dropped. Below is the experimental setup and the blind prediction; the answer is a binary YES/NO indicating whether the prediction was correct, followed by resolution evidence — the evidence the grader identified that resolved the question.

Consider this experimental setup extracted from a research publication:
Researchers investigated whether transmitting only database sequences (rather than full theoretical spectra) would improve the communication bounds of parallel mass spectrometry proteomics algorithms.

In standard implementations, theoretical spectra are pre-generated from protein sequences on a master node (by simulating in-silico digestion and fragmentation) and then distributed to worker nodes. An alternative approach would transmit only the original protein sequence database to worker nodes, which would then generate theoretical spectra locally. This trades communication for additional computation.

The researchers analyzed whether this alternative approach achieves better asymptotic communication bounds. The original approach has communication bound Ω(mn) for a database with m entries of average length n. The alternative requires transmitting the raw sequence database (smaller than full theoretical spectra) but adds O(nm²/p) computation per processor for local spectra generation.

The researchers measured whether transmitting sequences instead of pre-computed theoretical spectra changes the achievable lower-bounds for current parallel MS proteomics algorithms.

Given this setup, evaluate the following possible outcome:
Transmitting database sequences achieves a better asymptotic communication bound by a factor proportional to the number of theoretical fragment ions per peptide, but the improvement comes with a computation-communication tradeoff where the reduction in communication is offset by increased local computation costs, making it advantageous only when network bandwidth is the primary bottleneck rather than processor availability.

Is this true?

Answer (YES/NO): NO